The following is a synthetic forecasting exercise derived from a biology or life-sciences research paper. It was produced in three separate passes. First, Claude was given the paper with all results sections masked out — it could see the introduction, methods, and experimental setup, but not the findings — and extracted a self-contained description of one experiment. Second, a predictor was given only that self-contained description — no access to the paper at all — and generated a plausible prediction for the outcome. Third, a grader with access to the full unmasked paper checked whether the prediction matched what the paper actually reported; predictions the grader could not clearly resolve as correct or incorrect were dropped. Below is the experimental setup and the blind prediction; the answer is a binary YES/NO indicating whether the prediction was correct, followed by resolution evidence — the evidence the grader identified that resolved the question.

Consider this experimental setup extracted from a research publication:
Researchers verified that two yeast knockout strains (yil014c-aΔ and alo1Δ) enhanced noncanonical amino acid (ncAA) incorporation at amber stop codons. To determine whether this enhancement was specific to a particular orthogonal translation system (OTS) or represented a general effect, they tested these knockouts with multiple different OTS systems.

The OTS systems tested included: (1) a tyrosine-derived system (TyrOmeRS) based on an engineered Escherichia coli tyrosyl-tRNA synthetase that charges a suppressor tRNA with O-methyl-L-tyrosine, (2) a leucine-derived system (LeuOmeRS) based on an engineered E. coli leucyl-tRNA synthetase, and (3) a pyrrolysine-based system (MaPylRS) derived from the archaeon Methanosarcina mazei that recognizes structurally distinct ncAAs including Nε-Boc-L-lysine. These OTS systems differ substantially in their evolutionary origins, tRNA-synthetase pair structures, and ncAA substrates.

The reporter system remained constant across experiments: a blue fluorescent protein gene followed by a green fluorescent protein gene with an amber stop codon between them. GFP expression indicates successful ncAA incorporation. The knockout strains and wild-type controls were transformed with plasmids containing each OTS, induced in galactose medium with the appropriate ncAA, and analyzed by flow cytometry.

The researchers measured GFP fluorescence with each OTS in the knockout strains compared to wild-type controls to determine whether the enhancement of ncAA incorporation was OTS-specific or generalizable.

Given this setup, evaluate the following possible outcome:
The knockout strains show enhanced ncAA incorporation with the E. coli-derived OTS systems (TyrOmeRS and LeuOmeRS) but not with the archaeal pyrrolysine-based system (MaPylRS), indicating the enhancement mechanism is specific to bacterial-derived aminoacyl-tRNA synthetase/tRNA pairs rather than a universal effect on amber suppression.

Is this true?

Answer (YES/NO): NO